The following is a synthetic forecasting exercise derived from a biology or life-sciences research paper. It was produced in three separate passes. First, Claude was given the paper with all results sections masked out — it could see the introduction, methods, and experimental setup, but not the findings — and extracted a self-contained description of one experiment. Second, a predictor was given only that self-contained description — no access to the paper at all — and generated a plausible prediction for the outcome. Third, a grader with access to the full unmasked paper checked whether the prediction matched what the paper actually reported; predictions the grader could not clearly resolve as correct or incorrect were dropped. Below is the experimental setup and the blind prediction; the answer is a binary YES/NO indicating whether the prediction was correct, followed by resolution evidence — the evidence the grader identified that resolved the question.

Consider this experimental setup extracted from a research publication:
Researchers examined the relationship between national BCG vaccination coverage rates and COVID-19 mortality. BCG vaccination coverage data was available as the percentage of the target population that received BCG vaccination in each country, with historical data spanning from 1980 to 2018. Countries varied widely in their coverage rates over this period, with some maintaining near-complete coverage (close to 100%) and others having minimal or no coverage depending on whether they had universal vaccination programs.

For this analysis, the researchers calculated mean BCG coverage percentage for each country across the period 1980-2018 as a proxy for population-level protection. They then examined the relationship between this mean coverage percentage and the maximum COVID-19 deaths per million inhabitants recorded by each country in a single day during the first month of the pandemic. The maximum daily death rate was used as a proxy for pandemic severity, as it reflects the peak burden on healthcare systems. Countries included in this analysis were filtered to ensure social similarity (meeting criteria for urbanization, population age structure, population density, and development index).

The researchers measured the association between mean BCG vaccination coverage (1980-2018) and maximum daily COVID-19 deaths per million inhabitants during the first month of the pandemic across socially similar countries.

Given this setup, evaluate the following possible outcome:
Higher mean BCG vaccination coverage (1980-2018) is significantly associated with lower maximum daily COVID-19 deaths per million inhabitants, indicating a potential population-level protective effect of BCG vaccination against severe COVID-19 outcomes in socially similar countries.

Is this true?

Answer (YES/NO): YES